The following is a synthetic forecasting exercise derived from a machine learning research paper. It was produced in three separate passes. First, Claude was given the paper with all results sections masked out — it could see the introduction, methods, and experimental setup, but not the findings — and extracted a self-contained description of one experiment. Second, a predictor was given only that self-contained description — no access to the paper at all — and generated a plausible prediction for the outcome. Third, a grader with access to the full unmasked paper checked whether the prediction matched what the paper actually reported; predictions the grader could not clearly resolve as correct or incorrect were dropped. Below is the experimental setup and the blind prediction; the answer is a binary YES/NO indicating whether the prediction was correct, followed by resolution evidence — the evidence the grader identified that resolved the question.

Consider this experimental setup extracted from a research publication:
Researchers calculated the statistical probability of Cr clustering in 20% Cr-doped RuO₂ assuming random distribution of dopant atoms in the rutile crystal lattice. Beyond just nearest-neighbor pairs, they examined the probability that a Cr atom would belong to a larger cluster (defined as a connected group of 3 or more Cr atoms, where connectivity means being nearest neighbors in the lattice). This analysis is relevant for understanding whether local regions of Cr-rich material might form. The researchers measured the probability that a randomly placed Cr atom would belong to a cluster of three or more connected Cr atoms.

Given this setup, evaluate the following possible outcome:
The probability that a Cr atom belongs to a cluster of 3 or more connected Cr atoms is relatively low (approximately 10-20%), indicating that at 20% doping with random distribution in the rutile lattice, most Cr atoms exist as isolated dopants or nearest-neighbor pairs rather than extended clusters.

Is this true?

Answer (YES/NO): NO